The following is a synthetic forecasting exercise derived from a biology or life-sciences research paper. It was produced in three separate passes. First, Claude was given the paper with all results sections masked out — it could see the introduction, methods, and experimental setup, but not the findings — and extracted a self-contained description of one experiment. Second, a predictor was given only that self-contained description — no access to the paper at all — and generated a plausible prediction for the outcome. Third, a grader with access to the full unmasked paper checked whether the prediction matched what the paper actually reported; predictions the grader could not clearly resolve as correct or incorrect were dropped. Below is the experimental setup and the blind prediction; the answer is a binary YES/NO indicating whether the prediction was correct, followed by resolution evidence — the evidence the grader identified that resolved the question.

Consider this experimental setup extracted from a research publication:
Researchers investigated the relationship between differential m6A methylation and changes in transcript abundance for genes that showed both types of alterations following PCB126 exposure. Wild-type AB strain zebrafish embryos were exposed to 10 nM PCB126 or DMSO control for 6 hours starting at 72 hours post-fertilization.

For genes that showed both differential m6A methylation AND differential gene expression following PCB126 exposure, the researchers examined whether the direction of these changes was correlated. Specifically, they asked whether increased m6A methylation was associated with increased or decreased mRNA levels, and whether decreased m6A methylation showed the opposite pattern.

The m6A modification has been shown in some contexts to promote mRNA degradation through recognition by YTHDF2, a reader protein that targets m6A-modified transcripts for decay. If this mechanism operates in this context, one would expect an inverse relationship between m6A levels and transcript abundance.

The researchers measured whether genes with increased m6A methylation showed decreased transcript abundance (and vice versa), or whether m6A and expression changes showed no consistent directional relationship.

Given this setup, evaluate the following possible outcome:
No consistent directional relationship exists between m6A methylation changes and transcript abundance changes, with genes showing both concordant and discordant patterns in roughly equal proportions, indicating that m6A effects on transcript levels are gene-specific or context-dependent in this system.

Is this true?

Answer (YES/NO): NO